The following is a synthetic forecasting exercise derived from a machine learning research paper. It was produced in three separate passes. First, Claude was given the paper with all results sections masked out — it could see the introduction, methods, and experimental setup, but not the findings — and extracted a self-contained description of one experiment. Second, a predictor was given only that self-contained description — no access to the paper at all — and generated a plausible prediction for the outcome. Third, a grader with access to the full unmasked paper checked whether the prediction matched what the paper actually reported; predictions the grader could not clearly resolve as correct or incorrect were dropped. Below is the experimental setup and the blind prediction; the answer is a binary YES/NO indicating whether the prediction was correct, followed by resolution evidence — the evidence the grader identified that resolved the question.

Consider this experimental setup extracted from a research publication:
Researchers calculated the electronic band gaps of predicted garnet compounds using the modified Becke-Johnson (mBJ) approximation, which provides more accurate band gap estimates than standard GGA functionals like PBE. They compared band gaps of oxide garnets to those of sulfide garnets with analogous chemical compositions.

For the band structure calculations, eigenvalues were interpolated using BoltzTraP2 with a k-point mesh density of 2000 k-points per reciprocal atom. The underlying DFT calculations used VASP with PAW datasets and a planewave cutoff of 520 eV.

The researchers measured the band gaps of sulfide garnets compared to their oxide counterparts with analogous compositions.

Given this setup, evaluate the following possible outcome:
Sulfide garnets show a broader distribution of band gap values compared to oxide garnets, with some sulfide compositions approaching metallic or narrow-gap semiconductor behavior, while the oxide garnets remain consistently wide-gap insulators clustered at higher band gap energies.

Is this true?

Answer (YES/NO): YES